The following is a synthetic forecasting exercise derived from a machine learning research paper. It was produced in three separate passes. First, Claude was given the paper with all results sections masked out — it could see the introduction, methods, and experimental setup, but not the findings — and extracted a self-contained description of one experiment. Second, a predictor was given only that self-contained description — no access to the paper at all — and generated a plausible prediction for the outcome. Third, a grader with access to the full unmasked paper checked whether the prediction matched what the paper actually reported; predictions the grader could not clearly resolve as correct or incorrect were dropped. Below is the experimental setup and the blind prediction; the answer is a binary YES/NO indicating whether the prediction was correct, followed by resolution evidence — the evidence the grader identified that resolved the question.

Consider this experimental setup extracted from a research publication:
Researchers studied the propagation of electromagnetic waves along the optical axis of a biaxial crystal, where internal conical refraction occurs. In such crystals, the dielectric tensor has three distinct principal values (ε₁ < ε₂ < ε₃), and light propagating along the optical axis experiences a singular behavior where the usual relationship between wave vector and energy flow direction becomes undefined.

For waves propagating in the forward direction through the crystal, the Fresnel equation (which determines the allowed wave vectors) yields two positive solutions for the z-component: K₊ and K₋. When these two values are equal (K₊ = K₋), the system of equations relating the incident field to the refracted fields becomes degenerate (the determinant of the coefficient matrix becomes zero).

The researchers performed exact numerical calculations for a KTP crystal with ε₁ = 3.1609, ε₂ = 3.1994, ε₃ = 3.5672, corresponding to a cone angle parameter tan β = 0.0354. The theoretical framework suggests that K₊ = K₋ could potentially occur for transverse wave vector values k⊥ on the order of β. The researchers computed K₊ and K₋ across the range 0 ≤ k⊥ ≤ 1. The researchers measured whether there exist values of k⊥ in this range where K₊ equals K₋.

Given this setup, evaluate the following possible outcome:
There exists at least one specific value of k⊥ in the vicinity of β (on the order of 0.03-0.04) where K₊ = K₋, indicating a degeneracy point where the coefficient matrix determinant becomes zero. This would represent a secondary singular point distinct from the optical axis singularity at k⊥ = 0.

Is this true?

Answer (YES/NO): NO